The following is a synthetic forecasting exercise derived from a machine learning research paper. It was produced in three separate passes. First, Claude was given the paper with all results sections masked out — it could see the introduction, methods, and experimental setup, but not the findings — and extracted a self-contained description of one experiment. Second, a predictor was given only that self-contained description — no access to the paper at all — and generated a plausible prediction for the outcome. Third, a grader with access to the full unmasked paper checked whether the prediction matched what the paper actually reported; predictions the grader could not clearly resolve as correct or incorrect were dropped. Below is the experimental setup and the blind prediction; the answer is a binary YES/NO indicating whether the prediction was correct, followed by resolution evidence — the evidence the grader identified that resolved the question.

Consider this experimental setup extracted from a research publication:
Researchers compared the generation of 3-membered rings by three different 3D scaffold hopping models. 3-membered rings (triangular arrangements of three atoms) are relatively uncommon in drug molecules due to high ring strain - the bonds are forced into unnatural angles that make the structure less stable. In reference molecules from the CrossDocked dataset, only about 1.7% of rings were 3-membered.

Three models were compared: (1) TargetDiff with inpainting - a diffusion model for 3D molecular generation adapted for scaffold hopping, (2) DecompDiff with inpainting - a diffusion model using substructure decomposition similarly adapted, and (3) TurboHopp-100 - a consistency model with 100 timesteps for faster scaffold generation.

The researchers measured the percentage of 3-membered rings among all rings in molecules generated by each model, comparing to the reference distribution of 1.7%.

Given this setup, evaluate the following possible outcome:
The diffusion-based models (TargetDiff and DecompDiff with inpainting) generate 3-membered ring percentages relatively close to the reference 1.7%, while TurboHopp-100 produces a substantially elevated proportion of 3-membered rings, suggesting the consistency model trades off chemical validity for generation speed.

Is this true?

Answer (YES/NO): NO